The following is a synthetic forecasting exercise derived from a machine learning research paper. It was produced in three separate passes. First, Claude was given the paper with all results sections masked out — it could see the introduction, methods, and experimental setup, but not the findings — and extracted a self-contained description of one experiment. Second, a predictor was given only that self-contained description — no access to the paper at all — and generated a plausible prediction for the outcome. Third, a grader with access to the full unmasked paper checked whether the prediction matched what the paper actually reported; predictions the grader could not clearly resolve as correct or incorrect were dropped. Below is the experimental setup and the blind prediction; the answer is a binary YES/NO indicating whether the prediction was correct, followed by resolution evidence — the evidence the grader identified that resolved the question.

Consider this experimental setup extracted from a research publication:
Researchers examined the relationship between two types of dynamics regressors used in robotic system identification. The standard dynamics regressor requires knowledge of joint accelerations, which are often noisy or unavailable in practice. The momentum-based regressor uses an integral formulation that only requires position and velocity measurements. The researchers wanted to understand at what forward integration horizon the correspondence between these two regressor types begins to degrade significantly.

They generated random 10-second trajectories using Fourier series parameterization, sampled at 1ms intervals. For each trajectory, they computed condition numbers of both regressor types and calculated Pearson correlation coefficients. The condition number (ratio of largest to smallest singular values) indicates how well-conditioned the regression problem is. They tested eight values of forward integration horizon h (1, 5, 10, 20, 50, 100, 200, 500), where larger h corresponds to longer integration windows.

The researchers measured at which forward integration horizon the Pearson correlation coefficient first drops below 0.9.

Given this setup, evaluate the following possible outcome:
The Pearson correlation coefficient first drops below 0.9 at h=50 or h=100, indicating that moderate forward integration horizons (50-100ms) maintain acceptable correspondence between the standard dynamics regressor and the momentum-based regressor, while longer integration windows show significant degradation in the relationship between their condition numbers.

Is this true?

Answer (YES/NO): NO